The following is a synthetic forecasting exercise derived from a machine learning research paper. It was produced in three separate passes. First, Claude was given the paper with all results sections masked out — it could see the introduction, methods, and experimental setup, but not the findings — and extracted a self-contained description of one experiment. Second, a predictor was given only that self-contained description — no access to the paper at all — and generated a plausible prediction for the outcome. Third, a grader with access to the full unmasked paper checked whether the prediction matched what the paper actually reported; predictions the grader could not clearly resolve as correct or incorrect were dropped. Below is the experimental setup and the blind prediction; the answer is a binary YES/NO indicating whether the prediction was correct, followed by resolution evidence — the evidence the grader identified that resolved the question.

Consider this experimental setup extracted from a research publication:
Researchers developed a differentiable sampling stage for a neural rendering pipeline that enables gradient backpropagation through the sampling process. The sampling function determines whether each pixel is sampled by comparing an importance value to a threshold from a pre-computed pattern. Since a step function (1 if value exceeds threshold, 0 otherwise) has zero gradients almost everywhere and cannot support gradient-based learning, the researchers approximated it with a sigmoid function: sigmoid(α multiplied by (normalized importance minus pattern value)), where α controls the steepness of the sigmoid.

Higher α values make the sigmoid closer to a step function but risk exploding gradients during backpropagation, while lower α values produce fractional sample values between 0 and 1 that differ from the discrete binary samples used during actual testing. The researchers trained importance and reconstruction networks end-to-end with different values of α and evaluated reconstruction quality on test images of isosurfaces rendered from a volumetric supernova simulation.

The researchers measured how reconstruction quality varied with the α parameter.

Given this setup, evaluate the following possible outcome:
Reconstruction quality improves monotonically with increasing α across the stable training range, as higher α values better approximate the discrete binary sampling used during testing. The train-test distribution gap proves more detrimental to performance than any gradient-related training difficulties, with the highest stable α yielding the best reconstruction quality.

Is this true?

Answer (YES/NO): NO